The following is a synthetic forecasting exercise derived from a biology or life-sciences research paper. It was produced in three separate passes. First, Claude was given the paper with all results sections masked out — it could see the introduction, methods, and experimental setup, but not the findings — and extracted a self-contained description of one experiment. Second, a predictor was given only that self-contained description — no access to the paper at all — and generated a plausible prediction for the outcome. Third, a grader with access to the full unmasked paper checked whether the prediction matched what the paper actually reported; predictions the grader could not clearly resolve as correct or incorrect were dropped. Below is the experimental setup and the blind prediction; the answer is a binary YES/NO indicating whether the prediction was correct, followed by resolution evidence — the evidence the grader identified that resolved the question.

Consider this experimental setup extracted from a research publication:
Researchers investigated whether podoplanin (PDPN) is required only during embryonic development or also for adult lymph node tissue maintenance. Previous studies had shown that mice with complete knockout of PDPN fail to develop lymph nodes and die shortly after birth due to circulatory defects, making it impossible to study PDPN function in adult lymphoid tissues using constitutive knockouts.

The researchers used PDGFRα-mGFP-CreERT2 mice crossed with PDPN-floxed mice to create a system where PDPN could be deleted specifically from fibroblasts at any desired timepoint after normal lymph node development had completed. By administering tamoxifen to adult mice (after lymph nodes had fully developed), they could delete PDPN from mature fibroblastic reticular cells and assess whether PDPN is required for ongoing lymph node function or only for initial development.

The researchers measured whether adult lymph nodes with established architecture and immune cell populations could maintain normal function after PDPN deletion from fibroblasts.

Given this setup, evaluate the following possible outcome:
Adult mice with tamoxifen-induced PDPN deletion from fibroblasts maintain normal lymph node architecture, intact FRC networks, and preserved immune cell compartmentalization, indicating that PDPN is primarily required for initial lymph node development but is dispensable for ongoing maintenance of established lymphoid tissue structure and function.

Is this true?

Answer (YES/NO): NO